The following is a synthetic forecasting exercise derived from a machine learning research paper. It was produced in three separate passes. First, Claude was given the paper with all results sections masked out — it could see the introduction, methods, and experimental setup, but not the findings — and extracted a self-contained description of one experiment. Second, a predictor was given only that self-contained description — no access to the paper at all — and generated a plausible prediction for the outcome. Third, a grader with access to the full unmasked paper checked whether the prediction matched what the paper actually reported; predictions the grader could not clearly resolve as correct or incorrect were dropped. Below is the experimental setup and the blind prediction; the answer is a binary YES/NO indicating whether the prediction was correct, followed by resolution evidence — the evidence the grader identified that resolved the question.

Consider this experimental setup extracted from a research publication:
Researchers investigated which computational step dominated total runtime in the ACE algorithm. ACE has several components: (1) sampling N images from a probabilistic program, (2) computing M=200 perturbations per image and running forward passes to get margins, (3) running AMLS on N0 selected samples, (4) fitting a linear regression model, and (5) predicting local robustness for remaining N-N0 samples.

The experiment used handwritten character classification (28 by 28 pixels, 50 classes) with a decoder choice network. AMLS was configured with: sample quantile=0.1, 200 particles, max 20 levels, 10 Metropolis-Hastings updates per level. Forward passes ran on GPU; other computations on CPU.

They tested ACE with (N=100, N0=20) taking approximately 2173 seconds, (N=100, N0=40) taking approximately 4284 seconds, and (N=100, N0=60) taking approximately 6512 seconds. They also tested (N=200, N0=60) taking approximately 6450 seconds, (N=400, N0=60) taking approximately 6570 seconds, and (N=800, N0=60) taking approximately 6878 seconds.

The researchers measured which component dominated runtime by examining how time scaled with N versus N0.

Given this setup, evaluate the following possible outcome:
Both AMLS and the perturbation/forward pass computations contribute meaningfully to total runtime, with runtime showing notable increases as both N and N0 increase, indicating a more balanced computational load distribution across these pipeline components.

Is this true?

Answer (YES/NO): NO